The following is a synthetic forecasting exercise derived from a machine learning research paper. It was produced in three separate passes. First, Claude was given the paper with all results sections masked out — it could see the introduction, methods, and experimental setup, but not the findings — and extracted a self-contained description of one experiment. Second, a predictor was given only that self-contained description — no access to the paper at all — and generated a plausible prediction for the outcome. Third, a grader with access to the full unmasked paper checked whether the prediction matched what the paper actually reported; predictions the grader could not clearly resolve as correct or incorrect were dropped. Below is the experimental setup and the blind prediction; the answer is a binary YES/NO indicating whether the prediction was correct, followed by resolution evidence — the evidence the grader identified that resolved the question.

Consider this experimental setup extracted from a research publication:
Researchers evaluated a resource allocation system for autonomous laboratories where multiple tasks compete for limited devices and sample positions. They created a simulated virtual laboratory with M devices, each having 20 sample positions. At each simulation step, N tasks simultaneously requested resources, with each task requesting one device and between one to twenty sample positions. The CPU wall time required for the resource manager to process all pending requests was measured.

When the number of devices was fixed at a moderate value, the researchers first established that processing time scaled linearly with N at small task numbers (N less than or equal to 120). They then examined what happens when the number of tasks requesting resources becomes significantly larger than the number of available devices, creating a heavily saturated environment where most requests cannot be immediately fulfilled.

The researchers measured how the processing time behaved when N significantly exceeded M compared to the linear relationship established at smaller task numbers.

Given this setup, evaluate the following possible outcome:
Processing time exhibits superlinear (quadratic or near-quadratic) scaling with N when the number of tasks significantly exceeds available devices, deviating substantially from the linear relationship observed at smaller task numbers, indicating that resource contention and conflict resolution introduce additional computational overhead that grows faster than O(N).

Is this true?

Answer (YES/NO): NO